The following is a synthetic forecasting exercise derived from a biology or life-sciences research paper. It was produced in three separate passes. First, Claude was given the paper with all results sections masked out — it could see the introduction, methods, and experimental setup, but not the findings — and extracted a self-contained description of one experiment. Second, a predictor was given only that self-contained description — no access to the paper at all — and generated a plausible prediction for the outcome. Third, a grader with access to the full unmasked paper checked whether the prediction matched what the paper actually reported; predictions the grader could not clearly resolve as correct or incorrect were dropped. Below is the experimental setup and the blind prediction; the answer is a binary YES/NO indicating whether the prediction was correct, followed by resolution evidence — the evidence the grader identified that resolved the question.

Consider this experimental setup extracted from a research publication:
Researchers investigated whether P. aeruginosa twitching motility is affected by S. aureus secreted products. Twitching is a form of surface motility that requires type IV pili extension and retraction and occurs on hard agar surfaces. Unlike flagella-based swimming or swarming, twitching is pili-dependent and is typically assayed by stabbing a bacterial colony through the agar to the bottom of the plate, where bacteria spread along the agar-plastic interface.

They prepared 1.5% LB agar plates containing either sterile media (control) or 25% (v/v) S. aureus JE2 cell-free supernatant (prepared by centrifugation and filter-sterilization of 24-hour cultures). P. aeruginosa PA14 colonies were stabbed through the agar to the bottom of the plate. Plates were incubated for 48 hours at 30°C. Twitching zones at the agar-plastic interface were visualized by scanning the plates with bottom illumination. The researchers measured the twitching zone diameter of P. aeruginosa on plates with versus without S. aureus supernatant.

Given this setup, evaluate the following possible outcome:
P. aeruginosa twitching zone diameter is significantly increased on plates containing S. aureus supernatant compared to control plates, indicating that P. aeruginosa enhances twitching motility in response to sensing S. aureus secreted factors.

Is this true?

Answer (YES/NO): YES